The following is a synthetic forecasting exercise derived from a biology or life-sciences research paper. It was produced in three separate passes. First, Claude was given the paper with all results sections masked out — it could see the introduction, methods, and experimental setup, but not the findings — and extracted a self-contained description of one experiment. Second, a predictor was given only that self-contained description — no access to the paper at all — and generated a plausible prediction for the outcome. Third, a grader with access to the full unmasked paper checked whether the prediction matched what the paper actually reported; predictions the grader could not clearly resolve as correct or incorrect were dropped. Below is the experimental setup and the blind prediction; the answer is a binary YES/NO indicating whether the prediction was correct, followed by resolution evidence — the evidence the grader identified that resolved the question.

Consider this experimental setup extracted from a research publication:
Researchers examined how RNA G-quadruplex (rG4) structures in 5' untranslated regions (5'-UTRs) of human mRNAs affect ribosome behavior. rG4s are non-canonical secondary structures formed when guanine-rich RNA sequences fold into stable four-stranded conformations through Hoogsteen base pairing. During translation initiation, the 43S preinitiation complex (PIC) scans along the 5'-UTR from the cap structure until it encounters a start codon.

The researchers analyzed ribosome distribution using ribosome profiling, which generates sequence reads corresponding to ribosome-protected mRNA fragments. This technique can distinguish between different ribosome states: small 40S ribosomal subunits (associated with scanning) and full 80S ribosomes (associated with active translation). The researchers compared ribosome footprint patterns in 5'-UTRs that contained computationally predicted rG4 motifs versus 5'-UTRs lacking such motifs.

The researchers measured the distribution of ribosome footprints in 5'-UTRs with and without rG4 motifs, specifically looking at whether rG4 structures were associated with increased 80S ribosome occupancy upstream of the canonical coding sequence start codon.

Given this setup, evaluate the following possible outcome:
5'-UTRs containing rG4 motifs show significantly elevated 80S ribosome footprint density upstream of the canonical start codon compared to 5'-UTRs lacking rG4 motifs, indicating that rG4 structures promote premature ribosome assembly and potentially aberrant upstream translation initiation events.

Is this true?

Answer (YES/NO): YES